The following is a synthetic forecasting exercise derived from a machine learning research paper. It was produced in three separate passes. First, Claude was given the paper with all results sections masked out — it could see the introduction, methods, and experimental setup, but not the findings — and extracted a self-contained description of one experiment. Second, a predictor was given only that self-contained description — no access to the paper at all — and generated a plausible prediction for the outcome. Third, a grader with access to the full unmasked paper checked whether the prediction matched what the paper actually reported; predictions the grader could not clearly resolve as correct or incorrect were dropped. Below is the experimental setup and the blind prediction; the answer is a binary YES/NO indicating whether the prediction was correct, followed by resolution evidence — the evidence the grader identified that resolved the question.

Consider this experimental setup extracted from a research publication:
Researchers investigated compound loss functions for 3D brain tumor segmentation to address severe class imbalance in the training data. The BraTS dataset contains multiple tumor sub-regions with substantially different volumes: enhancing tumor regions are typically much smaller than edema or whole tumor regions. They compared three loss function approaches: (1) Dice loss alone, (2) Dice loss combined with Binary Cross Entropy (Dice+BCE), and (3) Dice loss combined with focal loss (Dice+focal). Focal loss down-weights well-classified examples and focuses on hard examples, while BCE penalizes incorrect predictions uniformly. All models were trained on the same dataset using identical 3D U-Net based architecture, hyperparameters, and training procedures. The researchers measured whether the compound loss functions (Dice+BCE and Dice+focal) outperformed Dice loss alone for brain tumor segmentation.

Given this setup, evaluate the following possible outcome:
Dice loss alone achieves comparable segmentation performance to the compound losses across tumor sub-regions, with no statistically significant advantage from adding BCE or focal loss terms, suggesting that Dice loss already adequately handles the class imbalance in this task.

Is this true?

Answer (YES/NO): NO